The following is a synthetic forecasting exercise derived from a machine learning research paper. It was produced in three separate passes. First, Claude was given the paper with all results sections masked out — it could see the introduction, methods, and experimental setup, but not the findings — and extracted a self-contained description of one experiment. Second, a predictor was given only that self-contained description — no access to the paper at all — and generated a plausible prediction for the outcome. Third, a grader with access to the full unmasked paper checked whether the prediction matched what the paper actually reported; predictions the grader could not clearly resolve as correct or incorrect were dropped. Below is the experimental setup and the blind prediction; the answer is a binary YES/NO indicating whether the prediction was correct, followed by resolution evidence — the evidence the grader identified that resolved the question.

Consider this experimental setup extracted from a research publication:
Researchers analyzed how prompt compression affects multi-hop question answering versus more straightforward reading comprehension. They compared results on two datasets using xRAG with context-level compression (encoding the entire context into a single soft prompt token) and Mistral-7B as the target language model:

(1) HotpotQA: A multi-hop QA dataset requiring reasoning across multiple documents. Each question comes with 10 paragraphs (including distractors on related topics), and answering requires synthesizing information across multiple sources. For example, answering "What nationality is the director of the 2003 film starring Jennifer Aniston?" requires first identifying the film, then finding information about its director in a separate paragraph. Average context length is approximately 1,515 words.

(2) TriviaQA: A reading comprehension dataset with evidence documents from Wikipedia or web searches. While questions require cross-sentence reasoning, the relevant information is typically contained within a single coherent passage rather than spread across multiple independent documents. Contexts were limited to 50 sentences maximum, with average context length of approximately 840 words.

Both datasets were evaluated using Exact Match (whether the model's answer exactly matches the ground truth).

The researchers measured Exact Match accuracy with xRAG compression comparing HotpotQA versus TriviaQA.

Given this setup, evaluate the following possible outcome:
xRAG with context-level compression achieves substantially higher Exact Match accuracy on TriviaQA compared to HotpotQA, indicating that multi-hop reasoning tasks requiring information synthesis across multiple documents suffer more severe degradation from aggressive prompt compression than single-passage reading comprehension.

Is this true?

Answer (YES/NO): YES